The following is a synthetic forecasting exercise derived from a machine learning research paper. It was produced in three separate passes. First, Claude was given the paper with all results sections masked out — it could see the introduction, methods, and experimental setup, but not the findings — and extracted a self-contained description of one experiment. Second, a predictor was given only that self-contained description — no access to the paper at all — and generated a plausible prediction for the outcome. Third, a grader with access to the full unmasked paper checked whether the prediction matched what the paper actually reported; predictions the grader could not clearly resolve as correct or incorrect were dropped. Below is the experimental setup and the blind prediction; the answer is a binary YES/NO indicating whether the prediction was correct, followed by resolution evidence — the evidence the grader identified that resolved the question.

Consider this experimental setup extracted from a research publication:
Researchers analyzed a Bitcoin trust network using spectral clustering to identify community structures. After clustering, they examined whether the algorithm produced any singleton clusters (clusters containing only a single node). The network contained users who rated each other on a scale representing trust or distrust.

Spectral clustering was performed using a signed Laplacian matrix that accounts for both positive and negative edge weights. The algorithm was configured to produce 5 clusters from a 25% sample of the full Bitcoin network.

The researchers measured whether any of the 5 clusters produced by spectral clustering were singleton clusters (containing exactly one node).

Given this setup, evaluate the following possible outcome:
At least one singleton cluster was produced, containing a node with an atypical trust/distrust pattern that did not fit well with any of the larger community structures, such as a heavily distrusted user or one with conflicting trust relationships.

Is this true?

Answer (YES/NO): YES